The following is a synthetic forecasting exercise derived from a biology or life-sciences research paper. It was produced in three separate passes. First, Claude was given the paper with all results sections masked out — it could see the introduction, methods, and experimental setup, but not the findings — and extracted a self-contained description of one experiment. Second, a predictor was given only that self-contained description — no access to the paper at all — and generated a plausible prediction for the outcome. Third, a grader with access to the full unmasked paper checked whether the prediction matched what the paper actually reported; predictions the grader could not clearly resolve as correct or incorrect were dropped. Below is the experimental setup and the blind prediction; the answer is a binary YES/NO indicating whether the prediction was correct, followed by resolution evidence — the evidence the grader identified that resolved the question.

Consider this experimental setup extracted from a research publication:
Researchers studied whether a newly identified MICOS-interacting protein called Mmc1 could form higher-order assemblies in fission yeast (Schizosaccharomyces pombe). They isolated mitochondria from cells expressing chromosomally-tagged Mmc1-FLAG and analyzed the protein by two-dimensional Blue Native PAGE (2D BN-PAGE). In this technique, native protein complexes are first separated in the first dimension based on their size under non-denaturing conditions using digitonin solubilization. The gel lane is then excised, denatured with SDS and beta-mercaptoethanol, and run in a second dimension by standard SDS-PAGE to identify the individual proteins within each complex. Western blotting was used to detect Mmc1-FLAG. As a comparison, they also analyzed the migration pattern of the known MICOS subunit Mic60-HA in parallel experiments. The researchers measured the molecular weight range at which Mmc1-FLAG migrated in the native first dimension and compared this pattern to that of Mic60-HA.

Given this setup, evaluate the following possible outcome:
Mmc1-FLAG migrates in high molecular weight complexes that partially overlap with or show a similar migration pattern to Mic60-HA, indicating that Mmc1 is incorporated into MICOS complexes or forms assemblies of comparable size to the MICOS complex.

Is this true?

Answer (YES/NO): NO